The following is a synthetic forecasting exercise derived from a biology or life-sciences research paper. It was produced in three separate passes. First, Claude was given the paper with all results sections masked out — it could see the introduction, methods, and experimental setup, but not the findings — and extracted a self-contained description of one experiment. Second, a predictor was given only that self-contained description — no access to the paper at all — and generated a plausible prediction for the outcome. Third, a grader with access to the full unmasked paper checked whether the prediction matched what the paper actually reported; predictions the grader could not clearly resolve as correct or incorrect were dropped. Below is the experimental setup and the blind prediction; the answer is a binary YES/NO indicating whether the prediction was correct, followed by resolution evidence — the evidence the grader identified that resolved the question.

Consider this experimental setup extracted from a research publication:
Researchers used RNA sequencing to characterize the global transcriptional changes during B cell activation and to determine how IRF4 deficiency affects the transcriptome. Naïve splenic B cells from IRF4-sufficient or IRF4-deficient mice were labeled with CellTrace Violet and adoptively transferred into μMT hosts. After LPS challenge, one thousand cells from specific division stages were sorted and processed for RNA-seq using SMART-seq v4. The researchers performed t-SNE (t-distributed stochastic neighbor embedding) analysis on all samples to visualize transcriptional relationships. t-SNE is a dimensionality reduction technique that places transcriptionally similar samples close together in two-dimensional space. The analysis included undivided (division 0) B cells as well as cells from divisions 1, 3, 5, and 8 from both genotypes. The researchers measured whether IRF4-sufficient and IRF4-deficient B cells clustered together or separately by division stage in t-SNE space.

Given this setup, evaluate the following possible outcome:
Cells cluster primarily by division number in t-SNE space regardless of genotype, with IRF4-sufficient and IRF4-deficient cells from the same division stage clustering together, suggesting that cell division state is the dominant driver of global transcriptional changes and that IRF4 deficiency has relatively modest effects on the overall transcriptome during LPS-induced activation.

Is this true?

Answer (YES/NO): NO